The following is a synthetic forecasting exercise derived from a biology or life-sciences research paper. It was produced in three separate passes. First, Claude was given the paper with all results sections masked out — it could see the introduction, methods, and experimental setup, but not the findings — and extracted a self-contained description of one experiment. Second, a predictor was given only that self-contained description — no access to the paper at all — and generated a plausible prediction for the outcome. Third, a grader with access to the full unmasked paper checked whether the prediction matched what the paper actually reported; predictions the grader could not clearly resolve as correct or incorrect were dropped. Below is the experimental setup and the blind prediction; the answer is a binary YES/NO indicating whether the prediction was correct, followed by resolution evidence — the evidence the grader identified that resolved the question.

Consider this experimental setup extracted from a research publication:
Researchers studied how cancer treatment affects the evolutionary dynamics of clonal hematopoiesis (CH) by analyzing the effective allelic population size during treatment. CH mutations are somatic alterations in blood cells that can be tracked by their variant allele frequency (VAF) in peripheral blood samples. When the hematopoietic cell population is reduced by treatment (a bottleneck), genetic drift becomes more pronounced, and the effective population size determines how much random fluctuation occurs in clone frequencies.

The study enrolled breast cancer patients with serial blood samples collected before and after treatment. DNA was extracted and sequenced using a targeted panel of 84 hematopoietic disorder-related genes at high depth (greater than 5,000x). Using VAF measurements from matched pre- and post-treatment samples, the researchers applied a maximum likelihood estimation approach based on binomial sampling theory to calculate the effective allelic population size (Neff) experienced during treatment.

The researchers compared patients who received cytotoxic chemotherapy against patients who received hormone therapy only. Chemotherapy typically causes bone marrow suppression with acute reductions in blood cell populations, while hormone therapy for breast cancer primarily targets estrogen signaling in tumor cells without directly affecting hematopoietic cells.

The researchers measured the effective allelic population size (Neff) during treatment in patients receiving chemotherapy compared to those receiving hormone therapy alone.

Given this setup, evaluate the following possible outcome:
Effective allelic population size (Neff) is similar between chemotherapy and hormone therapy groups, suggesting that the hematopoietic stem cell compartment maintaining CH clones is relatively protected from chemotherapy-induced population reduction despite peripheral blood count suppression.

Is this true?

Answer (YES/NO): NO